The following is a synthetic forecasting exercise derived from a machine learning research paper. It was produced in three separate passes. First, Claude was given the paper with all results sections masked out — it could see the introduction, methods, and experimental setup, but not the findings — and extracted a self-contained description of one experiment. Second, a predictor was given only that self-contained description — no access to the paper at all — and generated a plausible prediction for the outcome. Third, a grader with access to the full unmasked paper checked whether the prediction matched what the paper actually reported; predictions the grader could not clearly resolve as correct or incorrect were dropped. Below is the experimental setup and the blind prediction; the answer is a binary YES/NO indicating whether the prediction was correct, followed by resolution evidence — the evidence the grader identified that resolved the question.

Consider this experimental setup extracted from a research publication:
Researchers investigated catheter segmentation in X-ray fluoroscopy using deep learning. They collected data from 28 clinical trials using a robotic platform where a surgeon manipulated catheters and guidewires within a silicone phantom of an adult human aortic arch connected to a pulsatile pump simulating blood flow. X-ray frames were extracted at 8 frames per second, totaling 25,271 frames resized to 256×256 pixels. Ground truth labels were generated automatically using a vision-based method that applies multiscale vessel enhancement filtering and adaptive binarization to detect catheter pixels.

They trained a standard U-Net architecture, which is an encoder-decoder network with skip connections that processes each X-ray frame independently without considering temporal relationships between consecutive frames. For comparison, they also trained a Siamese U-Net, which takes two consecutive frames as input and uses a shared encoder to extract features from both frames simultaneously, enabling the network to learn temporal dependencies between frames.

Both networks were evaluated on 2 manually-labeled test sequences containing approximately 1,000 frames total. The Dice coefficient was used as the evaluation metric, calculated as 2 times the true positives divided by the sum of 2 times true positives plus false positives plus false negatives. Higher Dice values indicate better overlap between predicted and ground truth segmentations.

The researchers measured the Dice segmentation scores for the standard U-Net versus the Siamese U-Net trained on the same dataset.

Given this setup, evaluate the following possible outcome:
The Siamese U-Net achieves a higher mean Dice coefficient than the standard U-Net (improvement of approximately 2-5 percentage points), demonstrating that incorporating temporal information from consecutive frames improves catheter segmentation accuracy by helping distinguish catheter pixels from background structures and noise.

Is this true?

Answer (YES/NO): NO